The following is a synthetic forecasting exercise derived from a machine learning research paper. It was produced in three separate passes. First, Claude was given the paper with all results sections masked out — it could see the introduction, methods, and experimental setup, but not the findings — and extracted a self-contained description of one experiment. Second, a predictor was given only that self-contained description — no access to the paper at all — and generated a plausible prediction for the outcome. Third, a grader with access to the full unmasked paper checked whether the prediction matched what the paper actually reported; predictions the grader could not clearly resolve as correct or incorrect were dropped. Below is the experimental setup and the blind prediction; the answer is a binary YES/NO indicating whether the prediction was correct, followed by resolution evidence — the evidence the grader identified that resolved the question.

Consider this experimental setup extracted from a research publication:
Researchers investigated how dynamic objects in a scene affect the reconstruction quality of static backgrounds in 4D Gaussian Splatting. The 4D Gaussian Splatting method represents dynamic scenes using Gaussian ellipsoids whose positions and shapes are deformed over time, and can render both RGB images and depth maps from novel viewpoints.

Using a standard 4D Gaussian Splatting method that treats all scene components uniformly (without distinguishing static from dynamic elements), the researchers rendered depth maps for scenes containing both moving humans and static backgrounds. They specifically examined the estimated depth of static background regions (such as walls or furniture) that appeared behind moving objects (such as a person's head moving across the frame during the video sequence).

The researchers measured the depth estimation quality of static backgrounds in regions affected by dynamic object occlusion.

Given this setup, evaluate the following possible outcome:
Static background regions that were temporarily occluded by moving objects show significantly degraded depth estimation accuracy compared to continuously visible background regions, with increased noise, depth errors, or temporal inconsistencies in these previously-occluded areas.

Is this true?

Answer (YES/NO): YES